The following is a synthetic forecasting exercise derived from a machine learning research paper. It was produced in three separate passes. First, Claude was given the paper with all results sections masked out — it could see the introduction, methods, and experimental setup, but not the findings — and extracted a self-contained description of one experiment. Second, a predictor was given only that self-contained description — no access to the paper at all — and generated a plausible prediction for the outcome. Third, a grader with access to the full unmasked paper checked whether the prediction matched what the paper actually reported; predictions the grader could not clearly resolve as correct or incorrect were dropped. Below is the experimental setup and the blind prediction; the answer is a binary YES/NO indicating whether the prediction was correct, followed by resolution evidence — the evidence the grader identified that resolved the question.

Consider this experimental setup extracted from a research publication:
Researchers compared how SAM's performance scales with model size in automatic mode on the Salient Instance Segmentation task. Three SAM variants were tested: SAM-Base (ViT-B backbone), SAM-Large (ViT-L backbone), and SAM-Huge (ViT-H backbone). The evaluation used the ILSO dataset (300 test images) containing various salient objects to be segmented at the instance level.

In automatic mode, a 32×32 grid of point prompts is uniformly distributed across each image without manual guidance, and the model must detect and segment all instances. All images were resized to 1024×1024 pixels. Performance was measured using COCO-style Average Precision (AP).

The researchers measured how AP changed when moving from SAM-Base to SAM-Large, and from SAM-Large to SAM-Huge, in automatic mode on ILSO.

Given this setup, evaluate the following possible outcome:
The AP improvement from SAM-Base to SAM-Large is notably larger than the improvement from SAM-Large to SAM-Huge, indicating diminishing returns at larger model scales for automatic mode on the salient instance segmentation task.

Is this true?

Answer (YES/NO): YES